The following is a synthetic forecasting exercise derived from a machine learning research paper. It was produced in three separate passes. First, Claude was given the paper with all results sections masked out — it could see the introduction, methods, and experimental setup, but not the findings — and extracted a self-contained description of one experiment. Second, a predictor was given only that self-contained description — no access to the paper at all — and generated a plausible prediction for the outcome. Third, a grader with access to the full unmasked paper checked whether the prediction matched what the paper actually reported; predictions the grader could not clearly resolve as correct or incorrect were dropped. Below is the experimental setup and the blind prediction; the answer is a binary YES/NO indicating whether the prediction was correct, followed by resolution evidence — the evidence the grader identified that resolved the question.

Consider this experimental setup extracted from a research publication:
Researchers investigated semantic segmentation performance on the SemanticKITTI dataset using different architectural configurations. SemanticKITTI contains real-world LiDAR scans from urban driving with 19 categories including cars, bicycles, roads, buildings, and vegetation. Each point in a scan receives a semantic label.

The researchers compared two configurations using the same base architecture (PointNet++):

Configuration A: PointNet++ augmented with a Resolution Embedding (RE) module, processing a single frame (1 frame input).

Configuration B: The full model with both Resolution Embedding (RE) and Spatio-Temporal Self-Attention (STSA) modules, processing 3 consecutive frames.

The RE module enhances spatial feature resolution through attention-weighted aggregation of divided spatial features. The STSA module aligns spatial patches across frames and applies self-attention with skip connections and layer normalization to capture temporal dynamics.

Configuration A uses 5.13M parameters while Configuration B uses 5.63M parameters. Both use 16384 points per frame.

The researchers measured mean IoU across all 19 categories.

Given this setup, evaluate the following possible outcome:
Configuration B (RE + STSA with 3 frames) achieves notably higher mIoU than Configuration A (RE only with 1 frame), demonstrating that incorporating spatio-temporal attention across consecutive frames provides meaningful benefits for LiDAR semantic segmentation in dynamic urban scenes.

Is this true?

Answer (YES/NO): NO